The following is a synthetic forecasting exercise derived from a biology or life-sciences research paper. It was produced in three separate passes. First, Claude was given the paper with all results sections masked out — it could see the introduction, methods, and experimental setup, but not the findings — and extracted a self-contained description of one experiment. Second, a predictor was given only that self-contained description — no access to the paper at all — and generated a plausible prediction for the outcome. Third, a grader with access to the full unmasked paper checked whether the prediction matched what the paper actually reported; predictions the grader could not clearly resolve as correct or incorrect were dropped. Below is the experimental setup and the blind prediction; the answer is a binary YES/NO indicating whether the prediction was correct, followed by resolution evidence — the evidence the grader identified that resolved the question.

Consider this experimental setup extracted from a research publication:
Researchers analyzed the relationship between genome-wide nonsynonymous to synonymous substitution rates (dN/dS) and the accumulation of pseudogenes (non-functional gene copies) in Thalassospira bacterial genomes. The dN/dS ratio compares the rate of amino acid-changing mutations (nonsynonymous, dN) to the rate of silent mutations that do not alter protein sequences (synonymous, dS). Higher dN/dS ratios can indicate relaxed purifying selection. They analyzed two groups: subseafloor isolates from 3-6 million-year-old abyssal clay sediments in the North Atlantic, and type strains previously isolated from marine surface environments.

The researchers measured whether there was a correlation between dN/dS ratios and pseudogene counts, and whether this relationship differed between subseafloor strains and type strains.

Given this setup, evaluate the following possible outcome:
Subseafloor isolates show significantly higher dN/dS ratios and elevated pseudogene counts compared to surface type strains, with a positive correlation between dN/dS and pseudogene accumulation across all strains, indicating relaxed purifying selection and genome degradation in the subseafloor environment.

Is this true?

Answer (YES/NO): NO